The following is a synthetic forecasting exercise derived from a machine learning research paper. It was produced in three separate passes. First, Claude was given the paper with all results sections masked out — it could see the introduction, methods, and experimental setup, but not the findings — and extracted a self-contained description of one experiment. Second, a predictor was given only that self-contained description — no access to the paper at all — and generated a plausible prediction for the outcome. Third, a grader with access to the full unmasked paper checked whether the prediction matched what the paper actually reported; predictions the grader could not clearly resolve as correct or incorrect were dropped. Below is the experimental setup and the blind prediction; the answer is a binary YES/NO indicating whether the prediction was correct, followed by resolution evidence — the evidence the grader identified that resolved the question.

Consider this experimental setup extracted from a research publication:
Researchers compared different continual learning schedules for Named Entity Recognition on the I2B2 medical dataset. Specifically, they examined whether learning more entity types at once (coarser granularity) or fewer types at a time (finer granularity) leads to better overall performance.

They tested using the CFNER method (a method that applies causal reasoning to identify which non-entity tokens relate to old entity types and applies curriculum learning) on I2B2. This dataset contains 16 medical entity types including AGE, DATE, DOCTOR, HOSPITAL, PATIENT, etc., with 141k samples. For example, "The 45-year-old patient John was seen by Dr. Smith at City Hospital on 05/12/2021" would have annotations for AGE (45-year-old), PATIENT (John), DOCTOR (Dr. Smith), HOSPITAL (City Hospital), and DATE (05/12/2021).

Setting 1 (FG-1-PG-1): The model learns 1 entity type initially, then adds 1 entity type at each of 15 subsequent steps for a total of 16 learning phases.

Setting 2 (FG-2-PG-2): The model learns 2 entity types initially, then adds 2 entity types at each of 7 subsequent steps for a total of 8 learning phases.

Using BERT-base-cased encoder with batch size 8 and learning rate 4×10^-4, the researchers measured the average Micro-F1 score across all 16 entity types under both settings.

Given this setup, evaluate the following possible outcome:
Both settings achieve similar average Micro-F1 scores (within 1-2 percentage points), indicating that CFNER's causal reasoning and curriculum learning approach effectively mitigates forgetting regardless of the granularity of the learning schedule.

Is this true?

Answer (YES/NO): NO